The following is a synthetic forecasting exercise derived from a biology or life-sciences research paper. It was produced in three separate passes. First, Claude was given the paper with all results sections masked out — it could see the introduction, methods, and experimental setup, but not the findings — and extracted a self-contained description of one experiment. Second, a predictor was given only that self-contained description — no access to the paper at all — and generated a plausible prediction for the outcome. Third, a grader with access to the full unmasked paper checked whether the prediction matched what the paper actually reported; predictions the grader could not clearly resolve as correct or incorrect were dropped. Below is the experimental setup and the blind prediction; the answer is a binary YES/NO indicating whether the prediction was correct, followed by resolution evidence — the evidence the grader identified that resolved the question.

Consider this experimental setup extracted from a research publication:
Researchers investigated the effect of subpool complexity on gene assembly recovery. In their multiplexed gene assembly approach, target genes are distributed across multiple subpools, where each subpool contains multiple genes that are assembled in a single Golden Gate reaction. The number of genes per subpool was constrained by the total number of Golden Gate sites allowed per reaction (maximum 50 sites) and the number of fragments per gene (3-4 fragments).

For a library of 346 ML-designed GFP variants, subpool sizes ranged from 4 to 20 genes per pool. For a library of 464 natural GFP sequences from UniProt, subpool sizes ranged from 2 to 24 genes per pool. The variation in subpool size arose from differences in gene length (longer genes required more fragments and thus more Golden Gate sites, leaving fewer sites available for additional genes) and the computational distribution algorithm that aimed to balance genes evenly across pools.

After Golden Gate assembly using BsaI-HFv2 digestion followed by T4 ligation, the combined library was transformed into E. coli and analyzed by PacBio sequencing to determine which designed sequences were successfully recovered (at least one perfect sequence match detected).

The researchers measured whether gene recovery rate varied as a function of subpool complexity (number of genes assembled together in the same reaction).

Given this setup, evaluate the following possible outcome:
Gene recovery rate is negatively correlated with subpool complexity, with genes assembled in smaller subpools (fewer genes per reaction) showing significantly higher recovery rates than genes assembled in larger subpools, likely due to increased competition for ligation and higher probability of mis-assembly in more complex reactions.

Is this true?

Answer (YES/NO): NO